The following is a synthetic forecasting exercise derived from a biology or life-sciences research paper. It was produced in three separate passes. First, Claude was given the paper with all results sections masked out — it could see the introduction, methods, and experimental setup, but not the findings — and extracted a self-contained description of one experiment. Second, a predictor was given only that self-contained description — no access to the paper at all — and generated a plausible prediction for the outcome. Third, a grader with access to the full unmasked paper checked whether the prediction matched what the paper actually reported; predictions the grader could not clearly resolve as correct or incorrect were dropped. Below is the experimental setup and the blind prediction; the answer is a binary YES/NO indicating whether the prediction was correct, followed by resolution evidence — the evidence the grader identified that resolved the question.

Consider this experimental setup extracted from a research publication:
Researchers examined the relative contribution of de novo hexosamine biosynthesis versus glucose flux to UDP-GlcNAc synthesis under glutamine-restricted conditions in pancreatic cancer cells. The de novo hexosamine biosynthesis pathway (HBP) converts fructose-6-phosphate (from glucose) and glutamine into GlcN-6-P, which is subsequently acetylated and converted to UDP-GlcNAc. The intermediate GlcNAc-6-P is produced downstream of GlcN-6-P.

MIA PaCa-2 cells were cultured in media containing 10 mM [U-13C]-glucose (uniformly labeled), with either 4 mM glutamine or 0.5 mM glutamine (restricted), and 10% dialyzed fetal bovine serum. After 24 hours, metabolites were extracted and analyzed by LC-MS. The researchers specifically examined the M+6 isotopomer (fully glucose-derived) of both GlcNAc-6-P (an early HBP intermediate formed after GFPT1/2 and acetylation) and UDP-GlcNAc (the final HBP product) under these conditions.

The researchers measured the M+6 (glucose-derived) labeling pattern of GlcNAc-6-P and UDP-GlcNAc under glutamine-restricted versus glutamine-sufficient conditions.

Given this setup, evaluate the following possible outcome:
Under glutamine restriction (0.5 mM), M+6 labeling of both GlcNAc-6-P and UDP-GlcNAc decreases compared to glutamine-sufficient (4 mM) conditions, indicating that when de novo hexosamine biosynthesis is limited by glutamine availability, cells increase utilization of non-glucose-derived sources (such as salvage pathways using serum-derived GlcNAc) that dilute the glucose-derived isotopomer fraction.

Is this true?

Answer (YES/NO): YES